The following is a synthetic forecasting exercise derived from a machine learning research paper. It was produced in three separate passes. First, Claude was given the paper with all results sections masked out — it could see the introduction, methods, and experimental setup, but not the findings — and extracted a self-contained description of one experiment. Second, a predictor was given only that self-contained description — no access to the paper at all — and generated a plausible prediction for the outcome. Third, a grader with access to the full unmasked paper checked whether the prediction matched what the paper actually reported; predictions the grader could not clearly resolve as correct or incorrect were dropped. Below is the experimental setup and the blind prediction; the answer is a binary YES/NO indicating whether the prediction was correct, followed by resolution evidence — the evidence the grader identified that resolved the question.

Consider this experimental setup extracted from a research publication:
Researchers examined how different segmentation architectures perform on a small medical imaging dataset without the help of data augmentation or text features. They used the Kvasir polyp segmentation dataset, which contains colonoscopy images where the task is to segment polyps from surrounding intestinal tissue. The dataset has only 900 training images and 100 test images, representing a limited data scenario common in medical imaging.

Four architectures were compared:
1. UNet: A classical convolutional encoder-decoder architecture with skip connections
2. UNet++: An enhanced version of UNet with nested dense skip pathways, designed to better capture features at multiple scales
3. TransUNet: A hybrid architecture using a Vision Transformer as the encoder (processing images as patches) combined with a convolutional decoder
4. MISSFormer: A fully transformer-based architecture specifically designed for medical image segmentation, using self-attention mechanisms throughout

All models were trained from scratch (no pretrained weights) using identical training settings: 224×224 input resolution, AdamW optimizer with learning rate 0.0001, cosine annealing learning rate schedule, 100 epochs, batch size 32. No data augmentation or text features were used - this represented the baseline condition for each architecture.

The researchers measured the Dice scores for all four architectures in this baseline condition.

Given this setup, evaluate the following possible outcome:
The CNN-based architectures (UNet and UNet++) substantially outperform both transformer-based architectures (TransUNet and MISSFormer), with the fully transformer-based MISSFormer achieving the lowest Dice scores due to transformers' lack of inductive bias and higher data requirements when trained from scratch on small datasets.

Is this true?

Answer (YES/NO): YES